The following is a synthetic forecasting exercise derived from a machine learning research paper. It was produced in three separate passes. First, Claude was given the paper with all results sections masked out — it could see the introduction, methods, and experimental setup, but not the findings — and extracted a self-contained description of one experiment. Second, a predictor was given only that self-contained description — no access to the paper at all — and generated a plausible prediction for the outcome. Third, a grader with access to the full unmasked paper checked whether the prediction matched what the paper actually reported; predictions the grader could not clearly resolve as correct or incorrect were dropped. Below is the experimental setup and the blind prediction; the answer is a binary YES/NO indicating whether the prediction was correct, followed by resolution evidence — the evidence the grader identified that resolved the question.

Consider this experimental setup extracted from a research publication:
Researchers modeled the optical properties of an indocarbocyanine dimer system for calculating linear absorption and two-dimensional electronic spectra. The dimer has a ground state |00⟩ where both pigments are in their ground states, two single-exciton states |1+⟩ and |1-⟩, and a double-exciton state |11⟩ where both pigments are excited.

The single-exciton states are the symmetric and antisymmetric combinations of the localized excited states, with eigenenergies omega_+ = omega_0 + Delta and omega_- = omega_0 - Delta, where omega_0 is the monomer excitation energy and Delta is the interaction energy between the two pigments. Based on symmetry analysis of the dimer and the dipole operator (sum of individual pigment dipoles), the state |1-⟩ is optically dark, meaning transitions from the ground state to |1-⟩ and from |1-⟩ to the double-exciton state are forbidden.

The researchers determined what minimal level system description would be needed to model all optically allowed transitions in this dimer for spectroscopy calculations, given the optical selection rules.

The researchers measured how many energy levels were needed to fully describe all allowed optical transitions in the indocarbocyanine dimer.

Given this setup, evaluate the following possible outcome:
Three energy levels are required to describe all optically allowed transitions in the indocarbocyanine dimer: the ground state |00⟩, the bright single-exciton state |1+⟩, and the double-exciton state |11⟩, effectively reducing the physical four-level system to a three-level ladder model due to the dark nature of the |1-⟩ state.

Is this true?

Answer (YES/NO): YES